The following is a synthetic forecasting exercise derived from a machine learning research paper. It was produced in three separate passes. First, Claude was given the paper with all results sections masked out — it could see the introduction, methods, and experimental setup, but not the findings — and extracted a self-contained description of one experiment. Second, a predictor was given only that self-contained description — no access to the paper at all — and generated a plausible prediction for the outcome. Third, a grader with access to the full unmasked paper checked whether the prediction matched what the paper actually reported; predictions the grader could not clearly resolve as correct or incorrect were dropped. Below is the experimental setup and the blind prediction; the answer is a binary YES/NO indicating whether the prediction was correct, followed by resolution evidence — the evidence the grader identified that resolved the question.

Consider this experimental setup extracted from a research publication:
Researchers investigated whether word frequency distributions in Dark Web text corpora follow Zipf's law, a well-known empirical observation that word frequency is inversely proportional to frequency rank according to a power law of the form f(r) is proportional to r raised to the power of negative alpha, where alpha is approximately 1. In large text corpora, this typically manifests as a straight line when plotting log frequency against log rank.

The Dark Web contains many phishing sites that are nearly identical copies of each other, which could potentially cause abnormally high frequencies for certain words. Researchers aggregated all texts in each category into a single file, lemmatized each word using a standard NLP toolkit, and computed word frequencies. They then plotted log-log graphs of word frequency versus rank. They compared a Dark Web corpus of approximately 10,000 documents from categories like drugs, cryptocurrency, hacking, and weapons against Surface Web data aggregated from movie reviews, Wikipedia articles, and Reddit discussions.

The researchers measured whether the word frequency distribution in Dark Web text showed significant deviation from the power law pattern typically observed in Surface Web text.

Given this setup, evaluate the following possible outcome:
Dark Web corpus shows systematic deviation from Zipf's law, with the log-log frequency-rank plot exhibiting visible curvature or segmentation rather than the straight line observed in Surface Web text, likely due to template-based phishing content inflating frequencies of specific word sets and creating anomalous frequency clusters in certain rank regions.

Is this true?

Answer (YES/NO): NO